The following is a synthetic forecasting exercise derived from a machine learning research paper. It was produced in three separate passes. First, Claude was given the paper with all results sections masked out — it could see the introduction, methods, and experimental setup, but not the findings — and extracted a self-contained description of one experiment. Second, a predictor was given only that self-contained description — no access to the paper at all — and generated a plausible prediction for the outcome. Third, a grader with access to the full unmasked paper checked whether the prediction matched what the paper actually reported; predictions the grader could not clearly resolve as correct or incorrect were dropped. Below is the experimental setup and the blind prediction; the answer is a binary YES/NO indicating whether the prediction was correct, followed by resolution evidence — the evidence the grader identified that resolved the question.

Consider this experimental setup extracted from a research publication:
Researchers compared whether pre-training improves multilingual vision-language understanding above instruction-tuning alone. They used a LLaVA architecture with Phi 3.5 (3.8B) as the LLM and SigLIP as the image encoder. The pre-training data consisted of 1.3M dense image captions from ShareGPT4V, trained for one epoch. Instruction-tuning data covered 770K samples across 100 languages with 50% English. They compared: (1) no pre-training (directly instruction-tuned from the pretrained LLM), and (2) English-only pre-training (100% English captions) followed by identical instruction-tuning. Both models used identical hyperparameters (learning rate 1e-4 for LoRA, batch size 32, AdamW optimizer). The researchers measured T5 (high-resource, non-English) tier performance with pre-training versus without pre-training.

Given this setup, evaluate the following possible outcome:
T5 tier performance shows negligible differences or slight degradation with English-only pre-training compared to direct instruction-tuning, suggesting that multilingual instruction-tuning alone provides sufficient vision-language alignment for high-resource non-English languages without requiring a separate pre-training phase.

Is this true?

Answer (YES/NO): YES